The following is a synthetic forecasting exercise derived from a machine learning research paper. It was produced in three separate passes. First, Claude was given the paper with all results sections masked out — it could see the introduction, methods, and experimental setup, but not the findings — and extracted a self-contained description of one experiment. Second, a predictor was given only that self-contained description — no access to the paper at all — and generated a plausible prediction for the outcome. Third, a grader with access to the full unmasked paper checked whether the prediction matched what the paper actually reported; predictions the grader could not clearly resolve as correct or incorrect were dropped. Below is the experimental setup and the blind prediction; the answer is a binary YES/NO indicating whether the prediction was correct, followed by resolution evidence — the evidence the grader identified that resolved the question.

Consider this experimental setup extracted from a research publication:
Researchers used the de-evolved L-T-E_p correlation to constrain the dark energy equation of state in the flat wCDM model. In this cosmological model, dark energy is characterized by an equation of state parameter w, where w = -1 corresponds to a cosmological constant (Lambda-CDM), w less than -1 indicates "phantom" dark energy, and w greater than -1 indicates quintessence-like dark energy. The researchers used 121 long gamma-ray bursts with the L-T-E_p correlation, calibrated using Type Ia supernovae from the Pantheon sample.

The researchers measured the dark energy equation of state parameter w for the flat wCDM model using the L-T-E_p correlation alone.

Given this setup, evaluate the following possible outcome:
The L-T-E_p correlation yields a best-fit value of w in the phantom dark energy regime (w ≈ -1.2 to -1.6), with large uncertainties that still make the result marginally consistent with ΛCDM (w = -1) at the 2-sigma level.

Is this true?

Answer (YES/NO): NO